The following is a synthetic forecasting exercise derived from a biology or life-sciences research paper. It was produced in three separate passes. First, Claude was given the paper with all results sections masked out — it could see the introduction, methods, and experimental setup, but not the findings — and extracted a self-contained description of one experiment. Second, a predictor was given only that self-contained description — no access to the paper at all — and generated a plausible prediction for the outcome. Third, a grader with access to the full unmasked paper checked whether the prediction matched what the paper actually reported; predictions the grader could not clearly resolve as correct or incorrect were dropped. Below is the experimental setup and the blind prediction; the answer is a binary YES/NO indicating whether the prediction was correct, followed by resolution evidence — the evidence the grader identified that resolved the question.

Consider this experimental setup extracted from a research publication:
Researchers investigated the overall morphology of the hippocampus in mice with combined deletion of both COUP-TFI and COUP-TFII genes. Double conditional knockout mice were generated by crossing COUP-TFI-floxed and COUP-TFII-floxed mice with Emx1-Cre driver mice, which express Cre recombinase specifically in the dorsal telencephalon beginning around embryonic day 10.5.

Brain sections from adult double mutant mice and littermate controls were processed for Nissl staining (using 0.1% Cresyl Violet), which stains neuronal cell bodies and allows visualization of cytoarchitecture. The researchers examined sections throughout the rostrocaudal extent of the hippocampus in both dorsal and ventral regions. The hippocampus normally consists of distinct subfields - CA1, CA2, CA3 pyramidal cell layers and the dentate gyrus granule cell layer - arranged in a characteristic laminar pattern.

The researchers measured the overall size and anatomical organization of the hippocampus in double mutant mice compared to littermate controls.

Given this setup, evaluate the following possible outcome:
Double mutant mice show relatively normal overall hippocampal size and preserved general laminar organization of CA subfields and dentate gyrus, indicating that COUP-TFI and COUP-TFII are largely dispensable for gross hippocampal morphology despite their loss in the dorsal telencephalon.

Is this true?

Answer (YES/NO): NO